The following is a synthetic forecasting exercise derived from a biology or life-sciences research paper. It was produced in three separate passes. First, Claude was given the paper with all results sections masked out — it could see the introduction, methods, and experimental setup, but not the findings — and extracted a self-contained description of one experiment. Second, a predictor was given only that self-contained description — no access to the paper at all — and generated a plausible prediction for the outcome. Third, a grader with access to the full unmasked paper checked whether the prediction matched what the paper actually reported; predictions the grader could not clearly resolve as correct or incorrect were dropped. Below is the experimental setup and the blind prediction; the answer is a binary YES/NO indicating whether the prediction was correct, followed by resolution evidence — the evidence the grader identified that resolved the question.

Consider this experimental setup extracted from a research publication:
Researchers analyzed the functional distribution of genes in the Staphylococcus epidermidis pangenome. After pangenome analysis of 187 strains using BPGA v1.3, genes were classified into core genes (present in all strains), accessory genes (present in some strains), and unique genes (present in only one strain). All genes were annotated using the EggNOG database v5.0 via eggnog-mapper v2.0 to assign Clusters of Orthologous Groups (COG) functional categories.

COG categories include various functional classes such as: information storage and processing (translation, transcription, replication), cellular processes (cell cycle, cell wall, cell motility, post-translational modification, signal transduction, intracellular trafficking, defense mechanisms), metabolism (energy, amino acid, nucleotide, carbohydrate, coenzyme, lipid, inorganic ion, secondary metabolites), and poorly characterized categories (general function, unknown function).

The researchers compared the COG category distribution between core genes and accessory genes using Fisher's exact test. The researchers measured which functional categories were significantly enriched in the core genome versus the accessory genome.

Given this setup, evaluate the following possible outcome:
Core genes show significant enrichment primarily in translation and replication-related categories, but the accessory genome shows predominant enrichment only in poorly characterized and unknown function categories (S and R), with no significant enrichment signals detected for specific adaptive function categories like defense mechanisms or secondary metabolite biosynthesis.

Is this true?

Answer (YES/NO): NO